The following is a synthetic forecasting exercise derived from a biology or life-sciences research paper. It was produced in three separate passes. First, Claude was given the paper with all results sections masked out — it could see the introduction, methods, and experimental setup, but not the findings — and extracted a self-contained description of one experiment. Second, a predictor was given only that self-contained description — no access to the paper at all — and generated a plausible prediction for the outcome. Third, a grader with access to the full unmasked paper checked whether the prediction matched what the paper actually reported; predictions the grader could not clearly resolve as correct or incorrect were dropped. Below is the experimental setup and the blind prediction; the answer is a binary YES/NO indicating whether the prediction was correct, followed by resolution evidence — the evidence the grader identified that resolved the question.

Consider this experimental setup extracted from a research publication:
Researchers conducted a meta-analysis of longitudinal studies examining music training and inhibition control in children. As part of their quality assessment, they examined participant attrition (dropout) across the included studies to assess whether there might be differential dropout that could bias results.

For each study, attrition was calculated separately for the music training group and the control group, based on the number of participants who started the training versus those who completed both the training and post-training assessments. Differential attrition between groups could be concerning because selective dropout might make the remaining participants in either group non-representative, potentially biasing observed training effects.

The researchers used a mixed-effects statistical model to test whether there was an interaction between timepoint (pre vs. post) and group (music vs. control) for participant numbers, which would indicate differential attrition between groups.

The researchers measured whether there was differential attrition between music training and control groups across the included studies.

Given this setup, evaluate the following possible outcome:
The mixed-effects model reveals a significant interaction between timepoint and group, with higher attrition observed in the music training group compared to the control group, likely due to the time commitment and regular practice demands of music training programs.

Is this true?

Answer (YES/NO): NO